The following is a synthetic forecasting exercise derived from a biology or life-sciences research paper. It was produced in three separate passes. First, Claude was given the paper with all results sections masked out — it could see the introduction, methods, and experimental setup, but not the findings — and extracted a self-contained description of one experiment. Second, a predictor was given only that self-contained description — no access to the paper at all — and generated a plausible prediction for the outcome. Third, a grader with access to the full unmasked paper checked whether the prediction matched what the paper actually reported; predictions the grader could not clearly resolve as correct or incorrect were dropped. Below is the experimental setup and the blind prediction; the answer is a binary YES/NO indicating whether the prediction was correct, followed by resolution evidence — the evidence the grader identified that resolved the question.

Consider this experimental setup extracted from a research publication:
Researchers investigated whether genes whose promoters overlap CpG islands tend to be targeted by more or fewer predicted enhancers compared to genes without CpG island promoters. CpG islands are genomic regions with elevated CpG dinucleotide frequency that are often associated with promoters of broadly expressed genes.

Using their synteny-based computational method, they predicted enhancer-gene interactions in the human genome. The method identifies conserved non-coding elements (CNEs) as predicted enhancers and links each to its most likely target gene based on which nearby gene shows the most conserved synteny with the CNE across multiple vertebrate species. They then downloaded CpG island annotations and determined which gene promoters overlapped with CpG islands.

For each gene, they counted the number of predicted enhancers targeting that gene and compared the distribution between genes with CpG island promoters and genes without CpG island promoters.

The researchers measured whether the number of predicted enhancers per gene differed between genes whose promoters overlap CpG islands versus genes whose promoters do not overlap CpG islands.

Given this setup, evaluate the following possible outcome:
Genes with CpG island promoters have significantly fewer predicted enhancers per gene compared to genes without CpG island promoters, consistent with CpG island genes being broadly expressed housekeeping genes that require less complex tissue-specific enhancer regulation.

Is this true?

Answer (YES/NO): NO